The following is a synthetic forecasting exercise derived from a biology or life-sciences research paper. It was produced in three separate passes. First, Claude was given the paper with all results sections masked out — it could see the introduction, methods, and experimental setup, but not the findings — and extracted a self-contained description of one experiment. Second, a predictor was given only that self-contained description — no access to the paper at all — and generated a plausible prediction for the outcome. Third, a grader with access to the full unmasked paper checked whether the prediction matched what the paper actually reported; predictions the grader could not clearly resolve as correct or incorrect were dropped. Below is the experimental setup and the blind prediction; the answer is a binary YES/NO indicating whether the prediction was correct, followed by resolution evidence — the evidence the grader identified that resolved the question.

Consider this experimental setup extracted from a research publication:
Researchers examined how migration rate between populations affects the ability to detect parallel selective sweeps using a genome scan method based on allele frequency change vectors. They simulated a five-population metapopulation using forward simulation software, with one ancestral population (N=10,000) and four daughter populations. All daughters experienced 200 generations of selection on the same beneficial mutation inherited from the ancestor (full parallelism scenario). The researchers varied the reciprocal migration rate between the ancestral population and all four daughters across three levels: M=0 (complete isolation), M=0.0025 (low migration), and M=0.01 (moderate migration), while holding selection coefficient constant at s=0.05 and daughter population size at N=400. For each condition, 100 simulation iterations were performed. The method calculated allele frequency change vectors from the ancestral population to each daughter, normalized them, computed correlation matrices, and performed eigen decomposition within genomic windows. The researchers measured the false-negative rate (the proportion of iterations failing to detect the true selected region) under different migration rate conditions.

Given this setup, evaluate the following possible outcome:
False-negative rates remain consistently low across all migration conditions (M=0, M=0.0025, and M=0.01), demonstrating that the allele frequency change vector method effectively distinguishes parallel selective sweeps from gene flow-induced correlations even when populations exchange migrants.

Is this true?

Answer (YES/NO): NO